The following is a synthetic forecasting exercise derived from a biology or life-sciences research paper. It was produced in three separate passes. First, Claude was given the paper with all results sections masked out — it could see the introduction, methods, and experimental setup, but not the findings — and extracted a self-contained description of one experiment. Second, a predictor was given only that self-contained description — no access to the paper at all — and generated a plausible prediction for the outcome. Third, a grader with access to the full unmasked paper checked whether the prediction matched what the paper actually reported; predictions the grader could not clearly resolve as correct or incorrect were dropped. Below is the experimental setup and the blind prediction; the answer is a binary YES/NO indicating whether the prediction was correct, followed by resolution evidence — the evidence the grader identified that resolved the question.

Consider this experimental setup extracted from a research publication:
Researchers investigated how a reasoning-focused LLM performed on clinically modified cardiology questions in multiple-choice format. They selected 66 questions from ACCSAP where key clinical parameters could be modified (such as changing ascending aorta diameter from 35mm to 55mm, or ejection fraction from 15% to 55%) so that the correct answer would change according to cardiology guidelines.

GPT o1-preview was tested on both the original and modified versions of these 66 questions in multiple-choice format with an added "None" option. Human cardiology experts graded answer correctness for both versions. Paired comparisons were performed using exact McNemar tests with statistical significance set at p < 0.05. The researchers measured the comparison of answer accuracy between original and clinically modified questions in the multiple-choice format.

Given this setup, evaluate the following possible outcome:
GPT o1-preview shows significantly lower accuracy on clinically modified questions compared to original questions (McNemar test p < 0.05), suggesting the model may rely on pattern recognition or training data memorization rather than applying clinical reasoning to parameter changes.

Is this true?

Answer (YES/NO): YES